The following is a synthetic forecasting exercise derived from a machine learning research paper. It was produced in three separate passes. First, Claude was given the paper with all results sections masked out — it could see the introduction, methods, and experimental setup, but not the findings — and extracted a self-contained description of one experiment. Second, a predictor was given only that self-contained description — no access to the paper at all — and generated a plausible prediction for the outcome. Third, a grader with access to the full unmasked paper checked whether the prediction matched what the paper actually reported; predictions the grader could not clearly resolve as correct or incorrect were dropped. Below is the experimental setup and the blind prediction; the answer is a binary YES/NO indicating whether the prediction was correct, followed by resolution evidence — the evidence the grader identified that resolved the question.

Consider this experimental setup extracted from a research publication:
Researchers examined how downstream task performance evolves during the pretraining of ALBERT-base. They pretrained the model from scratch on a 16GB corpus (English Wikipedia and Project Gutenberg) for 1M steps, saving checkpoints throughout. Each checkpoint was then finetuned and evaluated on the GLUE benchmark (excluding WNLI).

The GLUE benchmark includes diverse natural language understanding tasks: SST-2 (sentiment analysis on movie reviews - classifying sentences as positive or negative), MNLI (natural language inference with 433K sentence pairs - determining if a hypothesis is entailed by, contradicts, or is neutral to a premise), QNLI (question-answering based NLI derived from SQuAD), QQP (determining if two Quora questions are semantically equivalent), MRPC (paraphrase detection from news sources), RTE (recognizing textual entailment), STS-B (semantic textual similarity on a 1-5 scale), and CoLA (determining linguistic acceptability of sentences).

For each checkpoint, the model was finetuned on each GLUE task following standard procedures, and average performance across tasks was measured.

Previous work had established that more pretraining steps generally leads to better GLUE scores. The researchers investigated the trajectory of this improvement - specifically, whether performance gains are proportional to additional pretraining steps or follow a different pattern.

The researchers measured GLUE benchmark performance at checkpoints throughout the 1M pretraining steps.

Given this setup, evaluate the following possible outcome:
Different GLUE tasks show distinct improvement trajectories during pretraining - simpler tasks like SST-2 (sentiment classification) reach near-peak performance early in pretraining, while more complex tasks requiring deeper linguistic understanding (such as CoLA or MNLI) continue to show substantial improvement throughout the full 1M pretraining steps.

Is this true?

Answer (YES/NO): NO